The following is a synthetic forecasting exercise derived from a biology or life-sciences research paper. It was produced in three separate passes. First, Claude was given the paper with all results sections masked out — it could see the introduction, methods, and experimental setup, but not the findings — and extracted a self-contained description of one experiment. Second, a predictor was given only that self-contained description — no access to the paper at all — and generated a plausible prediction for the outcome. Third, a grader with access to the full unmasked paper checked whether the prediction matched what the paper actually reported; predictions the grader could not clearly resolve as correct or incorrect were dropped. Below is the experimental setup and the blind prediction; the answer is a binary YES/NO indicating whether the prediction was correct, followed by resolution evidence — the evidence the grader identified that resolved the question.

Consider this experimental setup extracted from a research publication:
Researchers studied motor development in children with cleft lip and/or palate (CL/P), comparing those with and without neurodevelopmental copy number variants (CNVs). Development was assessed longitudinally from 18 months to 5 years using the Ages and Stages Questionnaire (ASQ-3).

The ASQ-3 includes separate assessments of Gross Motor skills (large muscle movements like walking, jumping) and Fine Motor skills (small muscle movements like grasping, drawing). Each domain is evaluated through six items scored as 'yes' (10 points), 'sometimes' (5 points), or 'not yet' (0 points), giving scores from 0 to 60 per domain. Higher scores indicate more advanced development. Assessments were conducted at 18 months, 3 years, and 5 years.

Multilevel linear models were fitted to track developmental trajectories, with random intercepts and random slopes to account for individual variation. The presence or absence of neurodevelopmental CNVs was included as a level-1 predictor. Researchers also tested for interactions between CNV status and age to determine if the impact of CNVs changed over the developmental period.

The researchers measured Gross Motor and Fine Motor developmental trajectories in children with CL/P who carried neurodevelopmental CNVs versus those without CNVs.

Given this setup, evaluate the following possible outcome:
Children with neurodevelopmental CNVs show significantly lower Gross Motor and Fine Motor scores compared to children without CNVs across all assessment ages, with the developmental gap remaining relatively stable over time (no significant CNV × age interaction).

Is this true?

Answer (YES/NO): YES